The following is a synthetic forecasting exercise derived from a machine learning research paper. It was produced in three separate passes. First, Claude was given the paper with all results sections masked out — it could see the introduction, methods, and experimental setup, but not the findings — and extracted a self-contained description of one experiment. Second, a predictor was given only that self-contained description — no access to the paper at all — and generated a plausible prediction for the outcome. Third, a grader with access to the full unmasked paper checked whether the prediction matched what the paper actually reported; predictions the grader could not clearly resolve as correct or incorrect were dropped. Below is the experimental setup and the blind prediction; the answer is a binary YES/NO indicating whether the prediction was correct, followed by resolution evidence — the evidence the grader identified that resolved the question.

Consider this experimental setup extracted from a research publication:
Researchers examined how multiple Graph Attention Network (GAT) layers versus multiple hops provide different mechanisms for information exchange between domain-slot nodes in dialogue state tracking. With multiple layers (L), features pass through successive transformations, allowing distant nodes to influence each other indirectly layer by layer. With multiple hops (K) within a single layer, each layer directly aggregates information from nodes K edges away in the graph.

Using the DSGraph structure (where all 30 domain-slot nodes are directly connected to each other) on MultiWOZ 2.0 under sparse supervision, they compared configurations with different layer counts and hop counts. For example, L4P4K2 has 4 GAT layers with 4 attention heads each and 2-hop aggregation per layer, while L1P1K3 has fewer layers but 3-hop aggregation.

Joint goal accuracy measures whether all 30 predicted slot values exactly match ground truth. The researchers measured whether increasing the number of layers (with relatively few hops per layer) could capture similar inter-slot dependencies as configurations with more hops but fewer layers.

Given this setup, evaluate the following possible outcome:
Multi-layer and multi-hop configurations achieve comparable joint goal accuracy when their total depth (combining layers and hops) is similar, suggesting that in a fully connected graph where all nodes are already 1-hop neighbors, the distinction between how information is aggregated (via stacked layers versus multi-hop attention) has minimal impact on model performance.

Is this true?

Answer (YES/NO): NO